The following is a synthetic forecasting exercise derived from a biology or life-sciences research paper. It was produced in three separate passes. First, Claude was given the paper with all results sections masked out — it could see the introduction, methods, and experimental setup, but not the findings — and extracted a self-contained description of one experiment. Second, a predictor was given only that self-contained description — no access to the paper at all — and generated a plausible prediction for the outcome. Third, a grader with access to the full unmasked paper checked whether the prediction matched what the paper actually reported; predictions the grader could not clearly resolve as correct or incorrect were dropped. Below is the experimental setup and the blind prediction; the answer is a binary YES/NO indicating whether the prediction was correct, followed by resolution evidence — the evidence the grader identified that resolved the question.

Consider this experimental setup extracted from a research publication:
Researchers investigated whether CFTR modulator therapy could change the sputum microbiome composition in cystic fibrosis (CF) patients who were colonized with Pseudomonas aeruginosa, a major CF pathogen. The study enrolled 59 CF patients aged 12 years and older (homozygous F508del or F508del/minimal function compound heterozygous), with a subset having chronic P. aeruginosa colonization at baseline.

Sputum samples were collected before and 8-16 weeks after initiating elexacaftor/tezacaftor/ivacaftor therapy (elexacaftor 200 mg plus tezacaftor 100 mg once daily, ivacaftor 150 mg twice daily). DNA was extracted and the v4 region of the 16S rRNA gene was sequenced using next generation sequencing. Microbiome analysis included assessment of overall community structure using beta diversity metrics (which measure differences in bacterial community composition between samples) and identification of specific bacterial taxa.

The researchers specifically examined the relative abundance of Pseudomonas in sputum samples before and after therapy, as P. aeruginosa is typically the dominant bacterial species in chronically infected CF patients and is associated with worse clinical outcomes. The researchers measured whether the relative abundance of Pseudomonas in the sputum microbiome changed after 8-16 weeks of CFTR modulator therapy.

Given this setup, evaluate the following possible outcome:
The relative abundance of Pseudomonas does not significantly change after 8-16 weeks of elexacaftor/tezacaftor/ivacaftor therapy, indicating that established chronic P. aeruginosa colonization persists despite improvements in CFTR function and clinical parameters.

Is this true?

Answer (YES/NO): NO